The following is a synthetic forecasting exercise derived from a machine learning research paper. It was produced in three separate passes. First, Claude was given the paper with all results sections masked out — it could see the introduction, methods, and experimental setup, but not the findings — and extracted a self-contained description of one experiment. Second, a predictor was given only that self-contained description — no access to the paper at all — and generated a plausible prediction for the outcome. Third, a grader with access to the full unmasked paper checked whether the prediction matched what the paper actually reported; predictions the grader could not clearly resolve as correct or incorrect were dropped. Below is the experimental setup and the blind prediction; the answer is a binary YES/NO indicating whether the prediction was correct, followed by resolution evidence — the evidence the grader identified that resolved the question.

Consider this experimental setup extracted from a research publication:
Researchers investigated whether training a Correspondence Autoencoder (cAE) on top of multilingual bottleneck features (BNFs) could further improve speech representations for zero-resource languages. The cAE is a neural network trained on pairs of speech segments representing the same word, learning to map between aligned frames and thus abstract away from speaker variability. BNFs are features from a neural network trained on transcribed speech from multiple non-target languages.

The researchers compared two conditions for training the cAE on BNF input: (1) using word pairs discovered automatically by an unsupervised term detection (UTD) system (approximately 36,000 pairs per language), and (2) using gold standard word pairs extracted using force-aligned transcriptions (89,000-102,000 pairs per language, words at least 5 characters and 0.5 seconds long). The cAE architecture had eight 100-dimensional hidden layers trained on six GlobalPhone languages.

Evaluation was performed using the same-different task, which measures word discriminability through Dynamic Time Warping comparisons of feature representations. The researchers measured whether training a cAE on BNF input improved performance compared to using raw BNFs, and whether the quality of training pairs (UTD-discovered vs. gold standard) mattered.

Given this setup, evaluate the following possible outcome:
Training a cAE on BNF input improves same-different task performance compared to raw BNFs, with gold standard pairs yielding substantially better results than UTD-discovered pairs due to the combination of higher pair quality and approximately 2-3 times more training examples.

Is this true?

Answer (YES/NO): NO